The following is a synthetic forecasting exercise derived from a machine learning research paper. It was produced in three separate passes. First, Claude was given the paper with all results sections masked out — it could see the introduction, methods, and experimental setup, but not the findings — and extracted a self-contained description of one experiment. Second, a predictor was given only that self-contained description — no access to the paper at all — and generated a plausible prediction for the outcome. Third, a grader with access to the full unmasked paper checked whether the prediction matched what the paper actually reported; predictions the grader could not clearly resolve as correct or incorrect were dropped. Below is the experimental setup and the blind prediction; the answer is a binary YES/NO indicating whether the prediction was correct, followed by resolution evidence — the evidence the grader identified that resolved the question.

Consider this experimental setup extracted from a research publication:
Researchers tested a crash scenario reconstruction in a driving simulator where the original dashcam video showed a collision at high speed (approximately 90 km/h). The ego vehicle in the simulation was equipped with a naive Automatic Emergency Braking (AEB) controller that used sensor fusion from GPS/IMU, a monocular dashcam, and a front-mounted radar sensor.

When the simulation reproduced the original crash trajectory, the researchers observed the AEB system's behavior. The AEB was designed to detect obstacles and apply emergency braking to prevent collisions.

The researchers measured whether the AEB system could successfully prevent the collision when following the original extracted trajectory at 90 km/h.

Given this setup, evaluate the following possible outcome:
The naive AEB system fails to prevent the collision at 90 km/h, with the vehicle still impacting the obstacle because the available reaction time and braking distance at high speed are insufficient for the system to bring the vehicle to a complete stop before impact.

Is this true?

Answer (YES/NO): YES